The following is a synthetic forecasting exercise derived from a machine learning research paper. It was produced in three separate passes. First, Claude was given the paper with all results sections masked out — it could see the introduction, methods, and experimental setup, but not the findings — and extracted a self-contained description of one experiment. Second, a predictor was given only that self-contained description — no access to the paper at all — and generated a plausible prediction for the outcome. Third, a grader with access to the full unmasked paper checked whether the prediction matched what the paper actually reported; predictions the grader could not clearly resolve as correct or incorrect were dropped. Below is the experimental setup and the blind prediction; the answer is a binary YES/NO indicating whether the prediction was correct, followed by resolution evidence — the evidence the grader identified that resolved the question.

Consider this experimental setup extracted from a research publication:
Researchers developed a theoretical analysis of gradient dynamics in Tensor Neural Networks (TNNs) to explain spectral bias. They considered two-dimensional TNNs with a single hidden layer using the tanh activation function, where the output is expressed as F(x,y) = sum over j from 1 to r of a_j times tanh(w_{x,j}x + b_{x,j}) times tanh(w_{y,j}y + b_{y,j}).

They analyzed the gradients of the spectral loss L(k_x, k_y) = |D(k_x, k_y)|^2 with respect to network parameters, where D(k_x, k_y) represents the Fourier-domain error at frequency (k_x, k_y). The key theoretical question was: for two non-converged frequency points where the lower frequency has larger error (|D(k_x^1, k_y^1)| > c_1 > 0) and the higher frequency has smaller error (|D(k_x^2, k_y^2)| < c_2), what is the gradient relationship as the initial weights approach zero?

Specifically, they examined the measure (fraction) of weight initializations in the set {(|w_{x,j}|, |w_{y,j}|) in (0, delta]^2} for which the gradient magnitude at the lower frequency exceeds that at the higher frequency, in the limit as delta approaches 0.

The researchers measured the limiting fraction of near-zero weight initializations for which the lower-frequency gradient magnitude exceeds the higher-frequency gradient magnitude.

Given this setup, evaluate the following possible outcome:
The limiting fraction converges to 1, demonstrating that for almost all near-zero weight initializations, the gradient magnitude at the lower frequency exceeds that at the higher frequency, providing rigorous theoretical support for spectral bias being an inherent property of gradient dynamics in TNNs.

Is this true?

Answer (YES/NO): YES